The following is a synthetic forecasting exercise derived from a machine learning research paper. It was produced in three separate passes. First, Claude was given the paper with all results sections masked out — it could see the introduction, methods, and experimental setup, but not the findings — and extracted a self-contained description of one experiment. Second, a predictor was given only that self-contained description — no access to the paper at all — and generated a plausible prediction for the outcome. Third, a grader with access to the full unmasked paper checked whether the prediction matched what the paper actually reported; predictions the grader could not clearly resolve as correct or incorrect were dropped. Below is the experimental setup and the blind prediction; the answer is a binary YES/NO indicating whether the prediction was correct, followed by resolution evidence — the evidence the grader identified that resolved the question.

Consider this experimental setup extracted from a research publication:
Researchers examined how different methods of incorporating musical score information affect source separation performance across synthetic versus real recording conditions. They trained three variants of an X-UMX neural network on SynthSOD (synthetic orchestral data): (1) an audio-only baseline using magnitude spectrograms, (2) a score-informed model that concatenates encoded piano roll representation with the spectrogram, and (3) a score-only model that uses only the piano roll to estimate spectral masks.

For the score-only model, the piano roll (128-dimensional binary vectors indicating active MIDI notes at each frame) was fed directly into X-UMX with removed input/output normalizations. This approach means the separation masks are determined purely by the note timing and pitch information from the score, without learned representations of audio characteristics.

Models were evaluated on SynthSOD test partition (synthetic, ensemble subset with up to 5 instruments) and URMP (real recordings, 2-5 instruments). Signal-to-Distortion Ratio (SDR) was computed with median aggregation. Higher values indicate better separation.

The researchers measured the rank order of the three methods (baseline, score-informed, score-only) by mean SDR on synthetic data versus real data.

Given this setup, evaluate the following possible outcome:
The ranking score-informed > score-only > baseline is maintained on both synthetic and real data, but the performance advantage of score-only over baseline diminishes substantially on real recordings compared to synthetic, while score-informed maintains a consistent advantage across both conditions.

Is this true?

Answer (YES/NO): NO